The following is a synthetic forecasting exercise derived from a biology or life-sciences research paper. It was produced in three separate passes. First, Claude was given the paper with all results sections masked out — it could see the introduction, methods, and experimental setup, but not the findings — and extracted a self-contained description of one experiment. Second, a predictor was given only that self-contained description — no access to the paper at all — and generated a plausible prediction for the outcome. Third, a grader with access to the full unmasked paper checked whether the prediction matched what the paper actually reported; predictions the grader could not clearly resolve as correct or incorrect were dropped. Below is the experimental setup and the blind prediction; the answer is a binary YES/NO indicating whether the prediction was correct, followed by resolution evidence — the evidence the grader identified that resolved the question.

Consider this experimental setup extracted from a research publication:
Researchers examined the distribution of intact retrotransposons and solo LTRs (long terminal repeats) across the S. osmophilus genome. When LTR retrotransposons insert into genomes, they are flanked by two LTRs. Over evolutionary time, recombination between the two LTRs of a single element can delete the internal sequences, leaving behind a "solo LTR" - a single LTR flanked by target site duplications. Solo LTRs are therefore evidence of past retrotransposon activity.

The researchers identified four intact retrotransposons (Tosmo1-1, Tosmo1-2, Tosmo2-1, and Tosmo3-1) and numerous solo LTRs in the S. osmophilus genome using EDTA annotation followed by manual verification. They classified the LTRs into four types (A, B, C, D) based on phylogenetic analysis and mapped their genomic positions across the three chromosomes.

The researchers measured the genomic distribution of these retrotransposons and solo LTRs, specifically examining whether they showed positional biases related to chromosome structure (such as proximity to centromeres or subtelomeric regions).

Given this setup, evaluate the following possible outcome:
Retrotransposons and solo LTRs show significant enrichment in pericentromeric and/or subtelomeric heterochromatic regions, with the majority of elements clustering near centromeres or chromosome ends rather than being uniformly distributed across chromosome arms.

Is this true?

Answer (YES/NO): NO